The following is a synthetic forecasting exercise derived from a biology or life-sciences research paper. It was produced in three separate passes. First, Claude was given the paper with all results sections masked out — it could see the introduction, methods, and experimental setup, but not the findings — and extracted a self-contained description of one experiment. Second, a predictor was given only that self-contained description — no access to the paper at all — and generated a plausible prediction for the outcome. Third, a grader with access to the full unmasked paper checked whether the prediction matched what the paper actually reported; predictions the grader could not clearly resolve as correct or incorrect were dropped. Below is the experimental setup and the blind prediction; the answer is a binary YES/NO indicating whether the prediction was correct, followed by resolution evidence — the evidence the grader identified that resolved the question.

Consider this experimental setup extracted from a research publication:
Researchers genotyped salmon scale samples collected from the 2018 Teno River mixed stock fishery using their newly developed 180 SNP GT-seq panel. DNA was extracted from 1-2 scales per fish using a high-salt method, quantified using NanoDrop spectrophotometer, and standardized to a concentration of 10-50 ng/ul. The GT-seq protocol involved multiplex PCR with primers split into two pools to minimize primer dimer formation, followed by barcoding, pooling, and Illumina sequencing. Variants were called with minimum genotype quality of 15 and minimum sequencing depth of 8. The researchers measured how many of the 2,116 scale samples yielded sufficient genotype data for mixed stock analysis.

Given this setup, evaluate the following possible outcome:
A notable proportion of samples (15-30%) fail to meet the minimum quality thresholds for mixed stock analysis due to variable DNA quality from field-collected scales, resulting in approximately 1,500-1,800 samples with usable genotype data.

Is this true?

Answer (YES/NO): NO